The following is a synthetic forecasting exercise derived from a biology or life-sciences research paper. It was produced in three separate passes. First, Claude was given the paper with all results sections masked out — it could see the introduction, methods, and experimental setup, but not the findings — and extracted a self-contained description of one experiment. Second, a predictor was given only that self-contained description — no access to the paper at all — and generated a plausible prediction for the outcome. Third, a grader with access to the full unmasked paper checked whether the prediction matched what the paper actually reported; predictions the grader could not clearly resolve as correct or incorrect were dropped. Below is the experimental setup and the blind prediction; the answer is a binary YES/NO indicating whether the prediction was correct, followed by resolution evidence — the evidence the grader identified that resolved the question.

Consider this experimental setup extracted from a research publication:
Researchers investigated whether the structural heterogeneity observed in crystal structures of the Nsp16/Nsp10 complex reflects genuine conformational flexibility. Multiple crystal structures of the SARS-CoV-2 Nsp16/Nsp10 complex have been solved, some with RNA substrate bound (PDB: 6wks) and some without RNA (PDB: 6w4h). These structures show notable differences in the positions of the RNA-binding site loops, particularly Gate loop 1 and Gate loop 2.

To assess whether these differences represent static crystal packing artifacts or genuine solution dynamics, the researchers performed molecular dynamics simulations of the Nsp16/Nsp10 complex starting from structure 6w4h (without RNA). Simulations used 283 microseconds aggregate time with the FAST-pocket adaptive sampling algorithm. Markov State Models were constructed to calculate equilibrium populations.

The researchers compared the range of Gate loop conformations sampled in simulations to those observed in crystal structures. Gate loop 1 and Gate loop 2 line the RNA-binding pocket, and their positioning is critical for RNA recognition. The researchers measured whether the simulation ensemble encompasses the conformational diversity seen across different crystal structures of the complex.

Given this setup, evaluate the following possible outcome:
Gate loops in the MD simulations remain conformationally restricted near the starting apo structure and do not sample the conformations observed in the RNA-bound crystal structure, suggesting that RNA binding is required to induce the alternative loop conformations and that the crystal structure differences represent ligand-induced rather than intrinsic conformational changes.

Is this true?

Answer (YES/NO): NO